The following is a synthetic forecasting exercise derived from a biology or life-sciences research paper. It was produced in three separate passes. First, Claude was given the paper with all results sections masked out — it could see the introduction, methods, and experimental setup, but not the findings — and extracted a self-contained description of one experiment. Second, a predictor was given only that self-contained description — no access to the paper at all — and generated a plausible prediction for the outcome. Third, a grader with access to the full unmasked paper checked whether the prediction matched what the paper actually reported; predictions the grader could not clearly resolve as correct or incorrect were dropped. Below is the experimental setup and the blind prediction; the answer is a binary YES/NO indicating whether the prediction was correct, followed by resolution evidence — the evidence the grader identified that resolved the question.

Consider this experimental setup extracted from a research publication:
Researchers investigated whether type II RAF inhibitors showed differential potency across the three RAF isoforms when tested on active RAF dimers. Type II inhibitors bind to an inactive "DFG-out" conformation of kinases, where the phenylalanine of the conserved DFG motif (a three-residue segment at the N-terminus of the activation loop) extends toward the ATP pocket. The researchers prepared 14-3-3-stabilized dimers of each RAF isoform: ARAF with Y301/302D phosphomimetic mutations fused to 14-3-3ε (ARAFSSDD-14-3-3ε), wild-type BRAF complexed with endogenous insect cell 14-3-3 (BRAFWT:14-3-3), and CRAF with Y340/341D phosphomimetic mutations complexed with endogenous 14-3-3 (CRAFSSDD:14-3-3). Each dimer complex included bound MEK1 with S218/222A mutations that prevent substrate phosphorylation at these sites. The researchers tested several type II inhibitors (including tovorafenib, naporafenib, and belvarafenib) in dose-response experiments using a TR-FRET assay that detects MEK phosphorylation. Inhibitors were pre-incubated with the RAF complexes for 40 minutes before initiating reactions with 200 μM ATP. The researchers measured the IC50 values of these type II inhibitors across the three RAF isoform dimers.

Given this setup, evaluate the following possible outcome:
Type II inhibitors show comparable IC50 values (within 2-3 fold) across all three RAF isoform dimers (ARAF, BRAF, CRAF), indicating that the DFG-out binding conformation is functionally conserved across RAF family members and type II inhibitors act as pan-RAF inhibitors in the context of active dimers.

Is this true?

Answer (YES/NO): NO